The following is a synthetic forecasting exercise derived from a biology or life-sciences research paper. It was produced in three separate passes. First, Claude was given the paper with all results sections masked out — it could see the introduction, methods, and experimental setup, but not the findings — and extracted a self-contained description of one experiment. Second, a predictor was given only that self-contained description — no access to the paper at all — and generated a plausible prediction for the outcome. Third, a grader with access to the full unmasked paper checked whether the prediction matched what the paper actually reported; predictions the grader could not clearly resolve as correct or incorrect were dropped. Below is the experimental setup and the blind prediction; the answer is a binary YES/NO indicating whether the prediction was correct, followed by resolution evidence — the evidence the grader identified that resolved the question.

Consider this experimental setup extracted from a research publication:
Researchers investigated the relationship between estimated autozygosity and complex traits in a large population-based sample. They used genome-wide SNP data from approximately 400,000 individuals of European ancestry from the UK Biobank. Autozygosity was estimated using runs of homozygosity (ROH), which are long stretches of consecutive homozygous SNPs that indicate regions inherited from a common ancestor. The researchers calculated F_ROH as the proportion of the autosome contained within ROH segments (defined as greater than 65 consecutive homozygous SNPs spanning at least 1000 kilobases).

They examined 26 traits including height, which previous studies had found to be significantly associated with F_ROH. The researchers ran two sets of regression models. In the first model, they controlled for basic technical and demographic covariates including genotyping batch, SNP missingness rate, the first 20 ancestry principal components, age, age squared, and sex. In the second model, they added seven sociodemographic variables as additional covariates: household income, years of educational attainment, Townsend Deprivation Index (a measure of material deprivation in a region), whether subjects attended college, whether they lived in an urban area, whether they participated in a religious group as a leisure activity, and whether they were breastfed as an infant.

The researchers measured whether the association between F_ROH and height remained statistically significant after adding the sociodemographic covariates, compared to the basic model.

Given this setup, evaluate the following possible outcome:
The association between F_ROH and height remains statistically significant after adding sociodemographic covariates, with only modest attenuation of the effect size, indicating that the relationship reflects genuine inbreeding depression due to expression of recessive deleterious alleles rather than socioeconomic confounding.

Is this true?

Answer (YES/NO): NO